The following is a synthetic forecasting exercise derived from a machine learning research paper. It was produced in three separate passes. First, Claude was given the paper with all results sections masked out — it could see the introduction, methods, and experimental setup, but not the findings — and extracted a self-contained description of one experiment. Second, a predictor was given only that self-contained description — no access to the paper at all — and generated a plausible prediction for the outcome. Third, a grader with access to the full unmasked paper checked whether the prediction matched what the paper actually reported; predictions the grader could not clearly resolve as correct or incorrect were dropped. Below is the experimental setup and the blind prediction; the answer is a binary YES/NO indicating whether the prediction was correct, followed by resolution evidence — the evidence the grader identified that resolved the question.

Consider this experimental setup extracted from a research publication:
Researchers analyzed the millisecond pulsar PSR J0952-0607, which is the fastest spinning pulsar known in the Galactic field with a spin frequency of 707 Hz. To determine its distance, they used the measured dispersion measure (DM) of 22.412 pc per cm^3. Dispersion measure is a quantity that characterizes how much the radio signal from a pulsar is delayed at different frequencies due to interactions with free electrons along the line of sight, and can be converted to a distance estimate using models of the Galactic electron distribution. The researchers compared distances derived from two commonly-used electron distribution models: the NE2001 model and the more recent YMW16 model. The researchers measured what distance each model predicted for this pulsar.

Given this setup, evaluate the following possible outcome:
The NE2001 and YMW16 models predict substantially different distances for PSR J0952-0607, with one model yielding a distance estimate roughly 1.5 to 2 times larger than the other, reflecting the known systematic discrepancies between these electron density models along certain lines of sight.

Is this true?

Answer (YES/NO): YES